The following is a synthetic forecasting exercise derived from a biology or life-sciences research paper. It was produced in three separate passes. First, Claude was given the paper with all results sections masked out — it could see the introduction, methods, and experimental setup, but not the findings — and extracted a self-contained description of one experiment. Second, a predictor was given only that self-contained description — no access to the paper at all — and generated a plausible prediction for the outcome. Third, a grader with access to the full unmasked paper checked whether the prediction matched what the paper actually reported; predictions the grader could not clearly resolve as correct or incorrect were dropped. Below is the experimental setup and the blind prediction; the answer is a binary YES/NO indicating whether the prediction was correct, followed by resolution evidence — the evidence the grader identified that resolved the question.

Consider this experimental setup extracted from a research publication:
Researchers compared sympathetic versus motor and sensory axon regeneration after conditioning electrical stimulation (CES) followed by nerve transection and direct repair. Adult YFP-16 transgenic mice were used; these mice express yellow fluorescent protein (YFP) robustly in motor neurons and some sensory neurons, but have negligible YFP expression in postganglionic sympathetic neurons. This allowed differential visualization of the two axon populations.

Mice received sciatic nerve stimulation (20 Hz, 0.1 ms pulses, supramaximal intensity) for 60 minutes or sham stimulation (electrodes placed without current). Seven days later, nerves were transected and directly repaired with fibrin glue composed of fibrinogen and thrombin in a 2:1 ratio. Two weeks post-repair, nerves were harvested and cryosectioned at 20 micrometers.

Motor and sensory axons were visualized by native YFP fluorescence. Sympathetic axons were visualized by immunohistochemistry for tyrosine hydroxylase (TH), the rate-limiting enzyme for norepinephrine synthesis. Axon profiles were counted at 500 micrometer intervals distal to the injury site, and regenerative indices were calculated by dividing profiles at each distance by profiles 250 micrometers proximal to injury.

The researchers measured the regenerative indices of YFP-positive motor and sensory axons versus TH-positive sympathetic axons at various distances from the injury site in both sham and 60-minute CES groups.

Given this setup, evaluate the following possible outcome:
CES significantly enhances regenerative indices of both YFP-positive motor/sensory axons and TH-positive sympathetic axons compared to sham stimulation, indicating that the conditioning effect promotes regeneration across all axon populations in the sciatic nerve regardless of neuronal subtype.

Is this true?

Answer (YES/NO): NO